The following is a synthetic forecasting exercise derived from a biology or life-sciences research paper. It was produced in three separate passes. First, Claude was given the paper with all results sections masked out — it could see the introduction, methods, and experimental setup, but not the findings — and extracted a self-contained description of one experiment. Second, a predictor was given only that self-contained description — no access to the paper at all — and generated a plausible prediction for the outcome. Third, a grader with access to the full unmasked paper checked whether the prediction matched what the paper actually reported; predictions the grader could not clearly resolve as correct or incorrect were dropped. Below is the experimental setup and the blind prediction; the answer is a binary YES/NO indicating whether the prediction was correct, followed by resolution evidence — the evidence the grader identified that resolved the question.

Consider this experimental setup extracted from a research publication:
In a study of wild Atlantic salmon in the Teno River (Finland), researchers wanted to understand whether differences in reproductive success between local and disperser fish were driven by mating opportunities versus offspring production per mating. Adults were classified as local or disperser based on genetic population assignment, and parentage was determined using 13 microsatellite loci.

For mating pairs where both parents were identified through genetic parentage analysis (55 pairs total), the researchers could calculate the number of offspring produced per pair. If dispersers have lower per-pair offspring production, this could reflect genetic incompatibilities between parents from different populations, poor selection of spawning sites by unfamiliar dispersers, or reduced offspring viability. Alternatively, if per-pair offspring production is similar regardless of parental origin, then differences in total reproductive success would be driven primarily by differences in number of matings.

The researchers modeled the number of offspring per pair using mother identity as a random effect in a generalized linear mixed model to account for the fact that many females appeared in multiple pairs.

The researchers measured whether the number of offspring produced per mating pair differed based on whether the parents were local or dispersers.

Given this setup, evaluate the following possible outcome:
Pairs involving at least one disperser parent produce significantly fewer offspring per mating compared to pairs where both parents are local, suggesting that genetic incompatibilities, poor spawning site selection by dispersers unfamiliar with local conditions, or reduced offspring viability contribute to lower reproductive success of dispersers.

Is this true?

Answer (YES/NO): YES